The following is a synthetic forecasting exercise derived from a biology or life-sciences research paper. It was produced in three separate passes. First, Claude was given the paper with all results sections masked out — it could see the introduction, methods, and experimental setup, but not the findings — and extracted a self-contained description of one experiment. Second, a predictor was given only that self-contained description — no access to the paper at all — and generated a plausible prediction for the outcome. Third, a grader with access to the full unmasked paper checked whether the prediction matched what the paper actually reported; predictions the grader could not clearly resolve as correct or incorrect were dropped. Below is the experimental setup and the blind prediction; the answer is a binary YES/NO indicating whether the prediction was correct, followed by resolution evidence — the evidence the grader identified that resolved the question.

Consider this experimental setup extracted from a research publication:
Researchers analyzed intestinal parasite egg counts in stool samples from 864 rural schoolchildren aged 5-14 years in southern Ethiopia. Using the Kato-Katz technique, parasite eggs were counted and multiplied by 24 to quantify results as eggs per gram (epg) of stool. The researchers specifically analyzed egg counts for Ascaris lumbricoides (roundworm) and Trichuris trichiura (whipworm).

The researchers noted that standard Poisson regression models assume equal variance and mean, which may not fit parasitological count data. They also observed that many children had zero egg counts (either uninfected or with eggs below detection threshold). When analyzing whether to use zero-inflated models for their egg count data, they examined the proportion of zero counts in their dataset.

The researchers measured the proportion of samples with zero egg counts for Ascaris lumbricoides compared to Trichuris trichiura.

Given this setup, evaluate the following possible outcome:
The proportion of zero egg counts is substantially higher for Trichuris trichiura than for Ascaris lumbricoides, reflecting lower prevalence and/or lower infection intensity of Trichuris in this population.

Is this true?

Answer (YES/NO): NO